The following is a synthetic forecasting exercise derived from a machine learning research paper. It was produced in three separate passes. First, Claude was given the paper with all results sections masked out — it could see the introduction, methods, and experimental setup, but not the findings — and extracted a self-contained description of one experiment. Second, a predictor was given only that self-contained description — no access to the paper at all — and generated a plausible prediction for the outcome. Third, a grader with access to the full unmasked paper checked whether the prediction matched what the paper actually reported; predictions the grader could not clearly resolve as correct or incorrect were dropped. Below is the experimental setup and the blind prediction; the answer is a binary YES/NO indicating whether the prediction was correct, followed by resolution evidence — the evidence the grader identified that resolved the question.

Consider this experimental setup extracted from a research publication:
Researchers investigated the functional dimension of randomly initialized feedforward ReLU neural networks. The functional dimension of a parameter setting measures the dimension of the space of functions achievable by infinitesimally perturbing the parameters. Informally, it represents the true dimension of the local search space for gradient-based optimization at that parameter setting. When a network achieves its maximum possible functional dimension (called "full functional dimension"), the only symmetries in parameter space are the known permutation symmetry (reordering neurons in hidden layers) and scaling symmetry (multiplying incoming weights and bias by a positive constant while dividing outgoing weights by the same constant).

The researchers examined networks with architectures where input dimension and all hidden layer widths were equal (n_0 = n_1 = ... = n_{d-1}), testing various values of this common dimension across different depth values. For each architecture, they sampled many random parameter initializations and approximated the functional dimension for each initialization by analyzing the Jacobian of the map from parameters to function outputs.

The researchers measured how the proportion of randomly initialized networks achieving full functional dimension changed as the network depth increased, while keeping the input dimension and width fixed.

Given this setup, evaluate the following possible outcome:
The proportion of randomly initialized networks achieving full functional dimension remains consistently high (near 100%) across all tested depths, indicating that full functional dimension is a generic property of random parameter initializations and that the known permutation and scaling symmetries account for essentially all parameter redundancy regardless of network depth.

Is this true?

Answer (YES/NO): NO